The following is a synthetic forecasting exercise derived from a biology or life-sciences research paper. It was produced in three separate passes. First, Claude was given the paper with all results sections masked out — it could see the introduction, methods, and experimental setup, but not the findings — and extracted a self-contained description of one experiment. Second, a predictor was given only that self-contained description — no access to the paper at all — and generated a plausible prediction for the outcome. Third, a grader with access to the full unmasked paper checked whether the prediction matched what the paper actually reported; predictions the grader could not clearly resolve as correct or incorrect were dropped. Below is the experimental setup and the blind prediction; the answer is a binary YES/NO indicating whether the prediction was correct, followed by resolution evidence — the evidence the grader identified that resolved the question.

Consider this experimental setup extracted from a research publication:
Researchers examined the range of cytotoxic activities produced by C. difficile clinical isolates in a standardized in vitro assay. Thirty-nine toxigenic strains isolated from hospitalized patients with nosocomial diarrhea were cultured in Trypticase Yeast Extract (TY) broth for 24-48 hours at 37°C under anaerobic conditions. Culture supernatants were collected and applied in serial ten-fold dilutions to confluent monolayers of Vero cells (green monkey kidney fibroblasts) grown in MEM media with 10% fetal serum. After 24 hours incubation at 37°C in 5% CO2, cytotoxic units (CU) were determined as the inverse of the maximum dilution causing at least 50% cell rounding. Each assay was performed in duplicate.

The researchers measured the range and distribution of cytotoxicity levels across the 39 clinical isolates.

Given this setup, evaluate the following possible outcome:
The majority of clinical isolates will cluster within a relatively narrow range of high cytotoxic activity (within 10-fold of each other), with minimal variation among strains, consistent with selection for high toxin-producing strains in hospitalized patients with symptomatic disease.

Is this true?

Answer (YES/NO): NO